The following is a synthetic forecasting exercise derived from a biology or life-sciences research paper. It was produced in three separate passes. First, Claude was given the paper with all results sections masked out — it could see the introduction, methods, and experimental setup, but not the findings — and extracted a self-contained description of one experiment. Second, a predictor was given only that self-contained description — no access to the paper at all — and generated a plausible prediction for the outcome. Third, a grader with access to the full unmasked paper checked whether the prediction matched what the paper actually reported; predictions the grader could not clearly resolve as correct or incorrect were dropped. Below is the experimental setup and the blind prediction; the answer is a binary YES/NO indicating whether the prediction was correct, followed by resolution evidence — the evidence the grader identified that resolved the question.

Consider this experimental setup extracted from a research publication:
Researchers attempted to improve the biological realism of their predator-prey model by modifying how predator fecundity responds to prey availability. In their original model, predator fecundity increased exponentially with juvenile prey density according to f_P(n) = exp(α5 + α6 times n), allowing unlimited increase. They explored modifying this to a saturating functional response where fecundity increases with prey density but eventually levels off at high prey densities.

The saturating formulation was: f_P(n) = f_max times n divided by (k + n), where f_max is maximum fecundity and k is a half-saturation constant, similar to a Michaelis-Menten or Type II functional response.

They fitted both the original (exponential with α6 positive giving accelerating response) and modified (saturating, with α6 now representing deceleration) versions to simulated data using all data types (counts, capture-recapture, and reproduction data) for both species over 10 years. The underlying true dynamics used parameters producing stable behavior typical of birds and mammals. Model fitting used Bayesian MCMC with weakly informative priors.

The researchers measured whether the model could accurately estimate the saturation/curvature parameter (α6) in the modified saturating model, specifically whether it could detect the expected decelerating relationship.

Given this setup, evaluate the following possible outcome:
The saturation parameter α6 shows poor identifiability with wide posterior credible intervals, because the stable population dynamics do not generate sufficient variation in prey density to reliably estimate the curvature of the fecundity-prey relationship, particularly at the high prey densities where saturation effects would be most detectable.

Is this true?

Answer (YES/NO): NO